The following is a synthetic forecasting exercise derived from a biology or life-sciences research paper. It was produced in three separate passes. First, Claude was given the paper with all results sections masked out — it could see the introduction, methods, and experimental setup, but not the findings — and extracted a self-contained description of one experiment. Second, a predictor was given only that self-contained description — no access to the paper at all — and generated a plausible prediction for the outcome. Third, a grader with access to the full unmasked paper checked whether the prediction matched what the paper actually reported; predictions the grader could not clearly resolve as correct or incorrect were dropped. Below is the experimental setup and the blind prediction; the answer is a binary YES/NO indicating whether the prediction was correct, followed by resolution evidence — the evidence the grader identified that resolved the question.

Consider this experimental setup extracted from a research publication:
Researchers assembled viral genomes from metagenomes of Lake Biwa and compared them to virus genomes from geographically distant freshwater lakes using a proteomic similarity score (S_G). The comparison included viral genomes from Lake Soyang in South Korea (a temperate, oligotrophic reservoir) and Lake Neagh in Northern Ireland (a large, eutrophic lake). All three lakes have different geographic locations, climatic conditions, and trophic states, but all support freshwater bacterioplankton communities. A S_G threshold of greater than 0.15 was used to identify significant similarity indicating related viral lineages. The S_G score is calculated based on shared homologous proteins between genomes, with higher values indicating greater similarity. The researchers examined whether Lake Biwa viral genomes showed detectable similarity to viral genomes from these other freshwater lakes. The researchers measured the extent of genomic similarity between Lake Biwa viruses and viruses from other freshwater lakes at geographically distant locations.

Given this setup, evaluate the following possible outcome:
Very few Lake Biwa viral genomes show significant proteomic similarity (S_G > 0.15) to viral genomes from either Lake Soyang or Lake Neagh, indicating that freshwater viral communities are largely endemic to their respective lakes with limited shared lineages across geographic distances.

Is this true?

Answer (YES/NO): NO